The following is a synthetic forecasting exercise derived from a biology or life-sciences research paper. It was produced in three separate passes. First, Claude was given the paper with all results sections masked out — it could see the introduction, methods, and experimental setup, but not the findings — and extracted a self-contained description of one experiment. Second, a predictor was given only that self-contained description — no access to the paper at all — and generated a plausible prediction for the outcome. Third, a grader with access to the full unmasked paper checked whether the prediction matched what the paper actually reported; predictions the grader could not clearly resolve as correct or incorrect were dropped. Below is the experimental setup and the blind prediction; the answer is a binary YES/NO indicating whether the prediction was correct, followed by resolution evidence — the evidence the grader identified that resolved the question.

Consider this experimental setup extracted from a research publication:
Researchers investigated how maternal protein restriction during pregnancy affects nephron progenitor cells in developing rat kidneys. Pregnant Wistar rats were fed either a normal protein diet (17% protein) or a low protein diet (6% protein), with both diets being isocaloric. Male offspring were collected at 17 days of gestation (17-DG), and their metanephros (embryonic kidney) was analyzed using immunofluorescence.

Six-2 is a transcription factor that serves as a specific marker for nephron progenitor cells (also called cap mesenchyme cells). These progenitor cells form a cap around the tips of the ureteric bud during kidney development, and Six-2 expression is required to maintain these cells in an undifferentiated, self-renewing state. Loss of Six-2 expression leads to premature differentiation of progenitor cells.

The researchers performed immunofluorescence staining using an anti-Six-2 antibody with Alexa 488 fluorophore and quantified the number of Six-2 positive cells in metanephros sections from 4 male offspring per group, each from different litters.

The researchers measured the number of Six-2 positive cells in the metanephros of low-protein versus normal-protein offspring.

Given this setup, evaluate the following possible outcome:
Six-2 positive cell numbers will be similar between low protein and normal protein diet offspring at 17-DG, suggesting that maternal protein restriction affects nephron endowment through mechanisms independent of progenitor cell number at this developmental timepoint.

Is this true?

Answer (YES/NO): NO